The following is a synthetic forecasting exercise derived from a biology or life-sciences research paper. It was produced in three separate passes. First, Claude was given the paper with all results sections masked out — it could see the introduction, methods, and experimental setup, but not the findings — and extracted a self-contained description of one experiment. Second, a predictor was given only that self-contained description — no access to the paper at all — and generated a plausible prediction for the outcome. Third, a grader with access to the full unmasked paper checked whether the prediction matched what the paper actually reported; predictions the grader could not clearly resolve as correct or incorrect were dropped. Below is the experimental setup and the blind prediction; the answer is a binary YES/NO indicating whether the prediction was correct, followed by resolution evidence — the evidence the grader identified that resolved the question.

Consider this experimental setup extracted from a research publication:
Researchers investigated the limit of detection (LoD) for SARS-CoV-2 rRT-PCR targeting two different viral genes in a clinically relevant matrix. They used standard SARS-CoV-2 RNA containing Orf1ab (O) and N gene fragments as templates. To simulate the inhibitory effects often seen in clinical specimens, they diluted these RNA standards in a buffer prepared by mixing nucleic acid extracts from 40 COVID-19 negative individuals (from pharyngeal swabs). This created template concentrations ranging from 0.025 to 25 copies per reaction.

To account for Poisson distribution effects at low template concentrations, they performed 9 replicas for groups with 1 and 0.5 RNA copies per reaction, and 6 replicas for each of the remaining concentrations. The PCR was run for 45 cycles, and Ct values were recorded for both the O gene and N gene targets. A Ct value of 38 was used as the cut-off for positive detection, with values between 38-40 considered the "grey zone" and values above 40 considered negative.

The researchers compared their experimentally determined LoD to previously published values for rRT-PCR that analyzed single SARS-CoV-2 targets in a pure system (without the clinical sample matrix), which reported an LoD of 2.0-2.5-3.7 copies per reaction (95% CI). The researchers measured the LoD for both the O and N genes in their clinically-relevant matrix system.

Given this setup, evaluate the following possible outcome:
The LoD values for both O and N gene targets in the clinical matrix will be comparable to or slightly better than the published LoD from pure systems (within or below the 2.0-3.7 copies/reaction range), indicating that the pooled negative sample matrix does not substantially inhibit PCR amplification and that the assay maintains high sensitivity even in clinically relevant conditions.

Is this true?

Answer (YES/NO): NO